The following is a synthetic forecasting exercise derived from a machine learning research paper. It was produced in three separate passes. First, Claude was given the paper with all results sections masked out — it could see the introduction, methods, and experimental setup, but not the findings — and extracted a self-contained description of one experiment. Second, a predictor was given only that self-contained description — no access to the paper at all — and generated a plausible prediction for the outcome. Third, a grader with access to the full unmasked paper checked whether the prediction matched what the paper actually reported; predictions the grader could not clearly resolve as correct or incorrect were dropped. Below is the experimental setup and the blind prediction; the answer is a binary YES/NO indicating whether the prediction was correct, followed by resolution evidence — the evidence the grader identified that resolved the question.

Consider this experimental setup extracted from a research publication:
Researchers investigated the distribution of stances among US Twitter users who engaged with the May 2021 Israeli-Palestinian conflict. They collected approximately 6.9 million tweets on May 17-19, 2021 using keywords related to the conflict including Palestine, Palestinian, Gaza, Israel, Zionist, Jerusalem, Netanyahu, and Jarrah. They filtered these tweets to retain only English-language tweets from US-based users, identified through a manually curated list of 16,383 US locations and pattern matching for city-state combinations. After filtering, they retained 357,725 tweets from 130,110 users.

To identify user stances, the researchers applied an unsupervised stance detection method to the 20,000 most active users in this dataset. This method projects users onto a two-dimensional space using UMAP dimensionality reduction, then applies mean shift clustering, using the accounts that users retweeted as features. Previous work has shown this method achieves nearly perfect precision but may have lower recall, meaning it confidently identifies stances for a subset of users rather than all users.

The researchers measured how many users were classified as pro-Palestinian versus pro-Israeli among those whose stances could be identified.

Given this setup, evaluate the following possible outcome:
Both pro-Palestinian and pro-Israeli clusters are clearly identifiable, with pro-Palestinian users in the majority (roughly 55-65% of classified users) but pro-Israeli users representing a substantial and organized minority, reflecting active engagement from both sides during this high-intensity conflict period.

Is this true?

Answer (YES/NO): NO